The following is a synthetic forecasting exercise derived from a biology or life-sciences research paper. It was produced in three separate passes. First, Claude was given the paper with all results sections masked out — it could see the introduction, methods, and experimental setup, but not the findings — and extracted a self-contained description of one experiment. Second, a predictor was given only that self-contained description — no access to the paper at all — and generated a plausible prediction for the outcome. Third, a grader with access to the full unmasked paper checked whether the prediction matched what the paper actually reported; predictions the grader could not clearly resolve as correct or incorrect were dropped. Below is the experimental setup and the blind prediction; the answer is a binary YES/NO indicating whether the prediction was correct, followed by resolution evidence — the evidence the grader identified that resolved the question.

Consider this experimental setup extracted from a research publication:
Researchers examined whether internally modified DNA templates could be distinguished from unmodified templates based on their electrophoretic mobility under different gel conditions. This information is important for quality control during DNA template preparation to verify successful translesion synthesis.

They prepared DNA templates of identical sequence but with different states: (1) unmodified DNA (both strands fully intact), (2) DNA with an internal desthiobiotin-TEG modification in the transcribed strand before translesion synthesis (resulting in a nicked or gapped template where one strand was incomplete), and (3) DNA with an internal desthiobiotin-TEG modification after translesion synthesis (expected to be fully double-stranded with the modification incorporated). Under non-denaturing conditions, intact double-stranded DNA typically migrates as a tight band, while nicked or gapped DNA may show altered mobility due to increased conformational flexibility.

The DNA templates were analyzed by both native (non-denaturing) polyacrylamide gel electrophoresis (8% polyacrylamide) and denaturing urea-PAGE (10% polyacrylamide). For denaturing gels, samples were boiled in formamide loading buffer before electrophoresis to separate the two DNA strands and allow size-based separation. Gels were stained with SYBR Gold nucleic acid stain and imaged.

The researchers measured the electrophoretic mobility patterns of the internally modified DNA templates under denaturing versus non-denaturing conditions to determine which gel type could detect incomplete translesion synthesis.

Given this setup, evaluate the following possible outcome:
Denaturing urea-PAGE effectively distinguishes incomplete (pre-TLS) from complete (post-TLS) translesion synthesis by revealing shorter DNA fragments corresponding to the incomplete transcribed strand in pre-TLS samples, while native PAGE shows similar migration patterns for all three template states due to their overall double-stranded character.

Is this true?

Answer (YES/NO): NO